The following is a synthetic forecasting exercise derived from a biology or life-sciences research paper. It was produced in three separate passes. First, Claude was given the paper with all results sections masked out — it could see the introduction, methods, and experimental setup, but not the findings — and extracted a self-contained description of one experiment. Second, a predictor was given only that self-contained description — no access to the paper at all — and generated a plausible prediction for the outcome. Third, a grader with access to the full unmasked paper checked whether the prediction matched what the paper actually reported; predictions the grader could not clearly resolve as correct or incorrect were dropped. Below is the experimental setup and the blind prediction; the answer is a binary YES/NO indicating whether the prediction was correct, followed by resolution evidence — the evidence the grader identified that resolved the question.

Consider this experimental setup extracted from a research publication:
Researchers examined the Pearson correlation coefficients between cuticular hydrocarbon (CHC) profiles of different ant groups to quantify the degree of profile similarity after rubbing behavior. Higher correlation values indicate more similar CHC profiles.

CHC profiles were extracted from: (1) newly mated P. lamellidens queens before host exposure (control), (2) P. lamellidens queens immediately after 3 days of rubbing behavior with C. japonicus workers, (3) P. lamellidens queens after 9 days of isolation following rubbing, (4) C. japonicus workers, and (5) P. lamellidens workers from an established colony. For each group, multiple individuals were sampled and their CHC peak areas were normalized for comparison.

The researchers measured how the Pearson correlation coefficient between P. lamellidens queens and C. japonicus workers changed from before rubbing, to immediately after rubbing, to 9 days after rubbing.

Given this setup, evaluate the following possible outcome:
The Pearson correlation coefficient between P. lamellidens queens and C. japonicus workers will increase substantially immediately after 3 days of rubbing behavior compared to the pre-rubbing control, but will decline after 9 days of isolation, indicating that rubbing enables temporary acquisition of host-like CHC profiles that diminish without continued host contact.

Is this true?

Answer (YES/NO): NO